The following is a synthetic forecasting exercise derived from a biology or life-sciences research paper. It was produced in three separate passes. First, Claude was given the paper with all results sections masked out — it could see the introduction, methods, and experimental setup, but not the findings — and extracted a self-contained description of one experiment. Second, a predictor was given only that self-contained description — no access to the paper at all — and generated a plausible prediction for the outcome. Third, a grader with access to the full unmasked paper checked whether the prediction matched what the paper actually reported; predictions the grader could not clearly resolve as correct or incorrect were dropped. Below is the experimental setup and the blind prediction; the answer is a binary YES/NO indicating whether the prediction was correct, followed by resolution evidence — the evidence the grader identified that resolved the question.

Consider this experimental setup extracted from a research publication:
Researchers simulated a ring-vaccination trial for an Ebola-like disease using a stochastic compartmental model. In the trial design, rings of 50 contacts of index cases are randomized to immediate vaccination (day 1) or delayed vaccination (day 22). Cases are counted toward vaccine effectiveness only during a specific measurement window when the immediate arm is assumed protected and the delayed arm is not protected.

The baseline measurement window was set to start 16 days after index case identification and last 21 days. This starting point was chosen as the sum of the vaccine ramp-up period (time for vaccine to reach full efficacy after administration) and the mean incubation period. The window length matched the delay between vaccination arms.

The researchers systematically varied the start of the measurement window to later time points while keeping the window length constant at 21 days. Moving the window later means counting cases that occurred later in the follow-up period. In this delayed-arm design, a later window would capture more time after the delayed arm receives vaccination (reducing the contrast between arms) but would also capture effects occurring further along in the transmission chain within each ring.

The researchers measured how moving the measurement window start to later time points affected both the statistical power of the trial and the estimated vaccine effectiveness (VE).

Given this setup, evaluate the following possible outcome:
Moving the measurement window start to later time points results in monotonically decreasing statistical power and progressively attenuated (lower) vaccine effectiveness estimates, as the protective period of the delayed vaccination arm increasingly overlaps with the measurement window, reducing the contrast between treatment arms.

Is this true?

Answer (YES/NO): NO